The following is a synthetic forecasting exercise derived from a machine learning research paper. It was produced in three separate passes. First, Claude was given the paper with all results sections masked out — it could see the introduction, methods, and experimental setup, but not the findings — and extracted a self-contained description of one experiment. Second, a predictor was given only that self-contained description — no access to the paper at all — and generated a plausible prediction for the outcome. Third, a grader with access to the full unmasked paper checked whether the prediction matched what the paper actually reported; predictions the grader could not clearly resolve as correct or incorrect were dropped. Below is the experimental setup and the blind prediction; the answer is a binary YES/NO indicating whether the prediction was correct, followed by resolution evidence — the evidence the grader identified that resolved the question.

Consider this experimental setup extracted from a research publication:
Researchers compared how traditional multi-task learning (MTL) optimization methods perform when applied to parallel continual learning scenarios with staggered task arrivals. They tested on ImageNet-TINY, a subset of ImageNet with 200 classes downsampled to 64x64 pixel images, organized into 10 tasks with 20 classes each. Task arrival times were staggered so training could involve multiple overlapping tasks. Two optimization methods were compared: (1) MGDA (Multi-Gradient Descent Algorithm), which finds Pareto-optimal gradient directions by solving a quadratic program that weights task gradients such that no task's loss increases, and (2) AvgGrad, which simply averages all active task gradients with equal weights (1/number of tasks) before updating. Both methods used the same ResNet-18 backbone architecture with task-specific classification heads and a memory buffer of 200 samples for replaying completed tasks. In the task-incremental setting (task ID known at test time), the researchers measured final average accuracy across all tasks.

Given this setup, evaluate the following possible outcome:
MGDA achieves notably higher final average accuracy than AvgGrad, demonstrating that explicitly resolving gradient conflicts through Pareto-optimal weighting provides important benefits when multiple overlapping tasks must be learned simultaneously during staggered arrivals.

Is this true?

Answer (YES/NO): NO